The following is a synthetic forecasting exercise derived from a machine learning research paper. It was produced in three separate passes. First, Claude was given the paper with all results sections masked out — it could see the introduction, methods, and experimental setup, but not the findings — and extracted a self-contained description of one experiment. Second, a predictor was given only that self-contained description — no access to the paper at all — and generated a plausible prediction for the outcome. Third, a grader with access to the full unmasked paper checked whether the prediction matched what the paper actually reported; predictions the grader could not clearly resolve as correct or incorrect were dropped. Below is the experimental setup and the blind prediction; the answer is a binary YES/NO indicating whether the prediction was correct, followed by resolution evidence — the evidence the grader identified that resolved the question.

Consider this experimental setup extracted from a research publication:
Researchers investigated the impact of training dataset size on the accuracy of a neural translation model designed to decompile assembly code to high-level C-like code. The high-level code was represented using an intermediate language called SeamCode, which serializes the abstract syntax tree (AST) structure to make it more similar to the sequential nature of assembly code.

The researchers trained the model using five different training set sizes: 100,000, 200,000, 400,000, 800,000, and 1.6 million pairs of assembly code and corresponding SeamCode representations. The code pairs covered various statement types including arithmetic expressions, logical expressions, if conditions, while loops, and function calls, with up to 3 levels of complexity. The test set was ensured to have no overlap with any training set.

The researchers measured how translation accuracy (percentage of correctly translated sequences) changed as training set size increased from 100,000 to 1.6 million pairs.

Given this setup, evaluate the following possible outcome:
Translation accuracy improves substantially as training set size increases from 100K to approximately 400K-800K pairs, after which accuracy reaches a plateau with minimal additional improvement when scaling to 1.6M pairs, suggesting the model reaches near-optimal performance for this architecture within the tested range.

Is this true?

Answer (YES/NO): NO